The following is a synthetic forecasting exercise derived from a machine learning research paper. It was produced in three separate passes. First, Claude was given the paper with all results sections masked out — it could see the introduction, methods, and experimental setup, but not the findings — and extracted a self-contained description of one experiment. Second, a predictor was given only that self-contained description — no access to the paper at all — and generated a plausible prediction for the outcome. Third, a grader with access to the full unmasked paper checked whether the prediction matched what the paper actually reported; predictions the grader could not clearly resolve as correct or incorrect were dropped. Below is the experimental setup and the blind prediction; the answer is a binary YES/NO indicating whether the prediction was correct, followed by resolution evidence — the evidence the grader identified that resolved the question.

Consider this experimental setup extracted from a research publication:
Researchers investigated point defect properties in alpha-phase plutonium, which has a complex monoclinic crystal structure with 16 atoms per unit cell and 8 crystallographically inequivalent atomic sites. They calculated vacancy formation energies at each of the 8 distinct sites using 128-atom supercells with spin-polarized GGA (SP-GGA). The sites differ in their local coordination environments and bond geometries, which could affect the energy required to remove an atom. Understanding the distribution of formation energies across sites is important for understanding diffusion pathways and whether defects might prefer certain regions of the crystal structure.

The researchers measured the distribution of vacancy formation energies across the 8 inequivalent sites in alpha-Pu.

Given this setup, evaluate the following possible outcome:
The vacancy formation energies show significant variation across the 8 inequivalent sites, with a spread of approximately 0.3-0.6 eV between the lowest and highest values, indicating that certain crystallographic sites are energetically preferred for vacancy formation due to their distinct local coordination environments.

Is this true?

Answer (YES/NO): NO